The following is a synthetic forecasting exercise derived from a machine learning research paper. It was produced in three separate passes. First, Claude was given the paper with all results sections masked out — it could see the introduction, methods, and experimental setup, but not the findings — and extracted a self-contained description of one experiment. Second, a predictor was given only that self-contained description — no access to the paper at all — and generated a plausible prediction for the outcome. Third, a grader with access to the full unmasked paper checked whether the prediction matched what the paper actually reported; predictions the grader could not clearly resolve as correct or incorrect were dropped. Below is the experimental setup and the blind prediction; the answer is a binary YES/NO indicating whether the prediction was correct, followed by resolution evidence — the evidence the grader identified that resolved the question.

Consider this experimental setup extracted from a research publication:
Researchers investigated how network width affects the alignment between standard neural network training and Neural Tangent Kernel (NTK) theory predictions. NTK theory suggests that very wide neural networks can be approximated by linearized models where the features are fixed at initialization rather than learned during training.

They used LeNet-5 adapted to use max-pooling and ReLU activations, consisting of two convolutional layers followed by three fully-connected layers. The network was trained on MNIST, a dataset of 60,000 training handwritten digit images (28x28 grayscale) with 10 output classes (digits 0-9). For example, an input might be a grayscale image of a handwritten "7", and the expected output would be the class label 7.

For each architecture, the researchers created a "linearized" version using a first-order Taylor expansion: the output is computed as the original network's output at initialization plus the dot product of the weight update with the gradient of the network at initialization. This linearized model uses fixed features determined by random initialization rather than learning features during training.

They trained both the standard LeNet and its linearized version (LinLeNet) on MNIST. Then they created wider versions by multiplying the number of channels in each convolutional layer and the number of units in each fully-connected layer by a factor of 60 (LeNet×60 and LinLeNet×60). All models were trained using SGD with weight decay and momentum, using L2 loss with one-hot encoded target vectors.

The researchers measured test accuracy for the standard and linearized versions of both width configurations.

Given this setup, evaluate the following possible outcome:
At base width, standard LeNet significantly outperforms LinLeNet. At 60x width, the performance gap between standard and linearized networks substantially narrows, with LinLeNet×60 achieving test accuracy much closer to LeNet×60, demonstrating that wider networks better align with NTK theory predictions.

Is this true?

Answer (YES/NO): YES